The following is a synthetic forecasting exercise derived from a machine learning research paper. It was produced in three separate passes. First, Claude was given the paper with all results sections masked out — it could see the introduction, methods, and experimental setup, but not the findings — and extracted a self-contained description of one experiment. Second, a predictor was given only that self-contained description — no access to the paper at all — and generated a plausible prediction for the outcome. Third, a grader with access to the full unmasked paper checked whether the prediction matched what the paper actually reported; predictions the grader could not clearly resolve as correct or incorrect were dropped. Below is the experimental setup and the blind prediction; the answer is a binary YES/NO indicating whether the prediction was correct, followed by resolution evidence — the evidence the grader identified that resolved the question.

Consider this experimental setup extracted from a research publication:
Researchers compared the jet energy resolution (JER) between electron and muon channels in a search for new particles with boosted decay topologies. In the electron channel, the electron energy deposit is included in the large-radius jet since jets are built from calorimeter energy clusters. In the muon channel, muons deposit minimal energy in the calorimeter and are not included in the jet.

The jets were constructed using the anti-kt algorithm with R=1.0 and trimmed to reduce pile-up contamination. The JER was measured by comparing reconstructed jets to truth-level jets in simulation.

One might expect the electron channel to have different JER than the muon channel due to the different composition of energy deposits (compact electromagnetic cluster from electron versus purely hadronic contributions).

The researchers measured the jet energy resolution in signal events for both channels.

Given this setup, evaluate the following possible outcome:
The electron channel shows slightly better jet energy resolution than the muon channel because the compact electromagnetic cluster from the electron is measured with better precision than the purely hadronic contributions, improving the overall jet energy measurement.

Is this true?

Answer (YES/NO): NO